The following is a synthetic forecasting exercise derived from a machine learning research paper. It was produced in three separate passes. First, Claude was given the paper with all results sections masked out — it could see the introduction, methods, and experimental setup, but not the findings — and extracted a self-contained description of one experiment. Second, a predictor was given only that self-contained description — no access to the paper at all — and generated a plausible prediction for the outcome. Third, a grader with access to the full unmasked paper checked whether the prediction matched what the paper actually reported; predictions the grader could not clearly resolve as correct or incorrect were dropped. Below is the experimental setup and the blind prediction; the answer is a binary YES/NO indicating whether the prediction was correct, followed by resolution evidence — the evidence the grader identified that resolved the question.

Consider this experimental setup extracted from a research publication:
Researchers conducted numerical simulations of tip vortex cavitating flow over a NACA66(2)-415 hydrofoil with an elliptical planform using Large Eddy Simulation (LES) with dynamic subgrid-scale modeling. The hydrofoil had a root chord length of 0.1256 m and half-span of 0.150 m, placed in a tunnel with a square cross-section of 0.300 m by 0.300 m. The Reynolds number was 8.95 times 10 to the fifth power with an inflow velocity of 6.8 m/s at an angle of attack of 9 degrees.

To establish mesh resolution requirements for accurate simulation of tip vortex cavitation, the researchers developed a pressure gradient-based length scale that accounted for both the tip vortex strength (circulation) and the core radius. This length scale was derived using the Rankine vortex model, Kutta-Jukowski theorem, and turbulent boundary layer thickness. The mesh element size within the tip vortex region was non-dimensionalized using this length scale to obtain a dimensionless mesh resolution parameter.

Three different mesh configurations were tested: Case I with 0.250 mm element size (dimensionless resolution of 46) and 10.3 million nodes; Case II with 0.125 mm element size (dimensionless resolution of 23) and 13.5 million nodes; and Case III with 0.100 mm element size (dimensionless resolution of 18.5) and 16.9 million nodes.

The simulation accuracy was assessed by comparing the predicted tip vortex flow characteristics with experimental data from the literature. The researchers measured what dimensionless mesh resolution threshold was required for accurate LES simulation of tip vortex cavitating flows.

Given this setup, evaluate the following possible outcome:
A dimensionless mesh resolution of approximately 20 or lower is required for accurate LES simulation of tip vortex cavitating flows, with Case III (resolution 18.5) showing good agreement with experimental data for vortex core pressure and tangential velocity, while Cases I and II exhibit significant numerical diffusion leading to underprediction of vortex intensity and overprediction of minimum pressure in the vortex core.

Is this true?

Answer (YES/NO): NO